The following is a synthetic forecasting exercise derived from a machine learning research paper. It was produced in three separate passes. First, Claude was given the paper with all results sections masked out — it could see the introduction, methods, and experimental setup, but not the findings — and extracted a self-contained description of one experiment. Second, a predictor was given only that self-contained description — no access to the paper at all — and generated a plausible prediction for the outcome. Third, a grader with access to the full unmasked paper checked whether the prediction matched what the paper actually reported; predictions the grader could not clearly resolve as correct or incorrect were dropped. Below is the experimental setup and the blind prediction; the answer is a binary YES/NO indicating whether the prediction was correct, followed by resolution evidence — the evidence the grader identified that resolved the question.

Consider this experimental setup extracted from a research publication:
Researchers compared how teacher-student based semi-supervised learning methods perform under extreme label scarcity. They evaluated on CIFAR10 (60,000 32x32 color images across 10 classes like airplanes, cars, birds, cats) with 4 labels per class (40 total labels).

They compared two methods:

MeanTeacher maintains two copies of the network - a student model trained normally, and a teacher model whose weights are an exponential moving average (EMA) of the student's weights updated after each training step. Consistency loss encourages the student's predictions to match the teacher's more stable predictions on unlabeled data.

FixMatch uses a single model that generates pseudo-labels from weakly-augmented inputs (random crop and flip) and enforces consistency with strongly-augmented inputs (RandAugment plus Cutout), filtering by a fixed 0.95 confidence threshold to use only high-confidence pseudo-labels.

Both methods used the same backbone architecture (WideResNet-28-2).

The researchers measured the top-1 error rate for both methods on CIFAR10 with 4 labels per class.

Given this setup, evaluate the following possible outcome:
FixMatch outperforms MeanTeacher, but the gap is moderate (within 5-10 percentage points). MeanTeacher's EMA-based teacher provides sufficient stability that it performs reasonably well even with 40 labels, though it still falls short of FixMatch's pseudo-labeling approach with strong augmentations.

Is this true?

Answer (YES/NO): NO